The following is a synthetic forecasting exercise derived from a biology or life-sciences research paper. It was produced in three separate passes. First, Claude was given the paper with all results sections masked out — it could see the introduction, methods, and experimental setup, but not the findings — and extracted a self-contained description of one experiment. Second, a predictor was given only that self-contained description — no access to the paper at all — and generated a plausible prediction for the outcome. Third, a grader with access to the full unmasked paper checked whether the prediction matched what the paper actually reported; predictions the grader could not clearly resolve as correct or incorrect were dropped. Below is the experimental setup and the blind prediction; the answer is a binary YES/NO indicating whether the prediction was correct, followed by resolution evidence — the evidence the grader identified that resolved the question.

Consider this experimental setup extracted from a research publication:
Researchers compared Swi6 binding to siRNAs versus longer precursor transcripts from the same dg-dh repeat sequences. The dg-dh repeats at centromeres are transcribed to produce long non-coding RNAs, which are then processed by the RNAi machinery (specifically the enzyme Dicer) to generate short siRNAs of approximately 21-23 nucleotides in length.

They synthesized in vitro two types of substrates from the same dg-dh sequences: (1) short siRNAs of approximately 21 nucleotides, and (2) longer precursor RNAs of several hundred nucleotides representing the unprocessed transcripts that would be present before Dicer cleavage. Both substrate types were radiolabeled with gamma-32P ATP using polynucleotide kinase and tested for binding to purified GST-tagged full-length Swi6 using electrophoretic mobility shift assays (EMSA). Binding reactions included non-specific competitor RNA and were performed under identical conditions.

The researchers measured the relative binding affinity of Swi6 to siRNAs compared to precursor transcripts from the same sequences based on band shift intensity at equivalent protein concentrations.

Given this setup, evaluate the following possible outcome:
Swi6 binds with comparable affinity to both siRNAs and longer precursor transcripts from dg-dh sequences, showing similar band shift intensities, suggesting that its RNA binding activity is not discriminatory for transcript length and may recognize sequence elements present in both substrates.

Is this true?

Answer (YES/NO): NO